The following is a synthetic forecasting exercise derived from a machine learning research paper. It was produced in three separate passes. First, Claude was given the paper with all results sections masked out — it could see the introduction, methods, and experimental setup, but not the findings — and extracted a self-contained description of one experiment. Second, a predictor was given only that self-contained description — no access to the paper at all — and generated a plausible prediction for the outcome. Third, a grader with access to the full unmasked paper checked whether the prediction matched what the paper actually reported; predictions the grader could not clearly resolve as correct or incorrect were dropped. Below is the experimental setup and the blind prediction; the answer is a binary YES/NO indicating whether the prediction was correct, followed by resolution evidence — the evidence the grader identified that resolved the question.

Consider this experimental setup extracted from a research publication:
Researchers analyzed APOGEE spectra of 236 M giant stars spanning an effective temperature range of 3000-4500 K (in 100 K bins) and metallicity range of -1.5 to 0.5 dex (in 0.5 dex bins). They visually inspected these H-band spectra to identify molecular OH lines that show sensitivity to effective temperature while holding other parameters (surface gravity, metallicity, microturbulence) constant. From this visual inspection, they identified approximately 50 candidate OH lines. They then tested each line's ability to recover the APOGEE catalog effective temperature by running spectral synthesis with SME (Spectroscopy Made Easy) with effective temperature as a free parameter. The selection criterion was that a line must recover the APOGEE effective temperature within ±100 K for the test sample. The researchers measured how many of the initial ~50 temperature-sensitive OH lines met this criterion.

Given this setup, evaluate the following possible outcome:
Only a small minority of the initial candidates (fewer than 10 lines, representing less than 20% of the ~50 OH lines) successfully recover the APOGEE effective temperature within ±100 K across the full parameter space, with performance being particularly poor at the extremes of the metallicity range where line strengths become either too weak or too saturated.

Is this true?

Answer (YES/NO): NO